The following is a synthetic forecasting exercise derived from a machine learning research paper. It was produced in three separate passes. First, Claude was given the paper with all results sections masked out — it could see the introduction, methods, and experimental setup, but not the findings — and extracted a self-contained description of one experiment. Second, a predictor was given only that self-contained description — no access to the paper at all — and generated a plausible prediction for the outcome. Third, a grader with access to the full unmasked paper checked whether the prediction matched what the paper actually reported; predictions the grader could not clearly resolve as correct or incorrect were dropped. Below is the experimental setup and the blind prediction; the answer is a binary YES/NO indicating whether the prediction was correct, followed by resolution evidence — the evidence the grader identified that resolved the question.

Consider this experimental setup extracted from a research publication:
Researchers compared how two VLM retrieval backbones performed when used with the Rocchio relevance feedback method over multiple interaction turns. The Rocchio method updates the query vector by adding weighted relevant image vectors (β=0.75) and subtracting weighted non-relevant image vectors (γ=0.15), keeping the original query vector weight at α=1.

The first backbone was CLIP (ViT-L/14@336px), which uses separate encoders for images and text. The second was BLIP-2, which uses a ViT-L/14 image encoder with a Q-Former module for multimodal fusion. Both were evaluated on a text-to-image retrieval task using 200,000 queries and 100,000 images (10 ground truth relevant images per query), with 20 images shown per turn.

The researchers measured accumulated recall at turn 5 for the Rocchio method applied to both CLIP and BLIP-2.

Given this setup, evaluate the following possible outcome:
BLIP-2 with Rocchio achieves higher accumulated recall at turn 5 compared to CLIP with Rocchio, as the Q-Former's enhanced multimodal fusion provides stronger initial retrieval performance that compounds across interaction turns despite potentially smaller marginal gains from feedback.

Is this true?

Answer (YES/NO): NO